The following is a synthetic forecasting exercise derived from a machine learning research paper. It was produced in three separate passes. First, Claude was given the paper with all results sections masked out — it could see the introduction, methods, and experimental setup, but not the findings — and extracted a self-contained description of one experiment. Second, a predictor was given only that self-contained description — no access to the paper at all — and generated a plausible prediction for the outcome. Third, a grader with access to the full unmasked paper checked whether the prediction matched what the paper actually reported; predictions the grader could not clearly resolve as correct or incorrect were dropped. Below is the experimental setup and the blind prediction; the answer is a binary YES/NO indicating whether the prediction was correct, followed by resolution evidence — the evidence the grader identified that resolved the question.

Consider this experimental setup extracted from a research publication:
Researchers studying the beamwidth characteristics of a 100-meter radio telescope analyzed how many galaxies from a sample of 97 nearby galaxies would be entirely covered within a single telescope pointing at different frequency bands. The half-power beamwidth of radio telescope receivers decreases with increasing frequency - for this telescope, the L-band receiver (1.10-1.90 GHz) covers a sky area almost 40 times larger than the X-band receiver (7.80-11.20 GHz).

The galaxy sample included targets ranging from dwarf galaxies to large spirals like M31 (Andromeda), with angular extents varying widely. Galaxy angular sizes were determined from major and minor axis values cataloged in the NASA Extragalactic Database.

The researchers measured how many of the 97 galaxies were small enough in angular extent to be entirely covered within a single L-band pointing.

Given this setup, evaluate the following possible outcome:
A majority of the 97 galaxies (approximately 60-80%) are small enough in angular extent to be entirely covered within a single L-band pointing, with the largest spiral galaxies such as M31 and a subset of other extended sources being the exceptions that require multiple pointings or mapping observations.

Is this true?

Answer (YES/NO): NO